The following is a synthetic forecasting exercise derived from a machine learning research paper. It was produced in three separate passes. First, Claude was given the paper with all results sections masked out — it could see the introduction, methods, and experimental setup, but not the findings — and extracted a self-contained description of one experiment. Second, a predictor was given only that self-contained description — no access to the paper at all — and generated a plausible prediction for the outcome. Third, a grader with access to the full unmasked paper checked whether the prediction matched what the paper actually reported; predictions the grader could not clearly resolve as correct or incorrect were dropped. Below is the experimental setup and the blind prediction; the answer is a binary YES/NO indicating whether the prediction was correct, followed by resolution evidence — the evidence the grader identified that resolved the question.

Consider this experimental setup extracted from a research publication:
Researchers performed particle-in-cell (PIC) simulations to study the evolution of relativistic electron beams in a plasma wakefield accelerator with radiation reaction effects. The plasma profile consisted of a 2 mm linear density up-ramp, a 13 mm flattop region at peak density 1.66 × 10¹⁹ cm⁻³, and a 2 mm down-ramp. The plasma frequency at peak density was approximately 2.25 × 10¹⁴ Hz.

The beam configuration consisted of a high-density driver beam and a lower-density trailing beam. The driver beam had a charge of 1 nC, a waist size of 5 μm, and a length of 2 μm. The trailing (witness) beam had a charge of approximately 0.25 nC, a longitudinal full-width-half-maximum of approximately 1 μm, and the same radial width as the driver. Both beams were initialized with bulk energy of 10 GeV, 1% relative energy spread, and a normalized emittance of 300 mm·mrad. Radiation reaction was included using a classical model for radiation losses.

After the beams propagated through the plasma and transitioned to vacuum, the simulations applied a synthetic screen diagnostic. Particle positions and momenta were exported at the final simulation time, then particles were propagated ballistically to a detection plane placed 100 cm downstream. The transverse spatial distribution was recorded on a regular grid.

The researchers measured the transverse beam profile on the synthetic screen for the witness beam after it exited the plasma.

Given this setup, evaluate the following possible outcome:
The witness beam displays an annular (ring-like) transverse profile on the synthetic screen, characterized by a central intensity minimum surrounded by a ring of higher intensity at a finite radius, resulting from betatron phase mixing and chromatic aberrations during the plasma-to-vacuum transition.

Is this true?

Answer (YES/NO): NO